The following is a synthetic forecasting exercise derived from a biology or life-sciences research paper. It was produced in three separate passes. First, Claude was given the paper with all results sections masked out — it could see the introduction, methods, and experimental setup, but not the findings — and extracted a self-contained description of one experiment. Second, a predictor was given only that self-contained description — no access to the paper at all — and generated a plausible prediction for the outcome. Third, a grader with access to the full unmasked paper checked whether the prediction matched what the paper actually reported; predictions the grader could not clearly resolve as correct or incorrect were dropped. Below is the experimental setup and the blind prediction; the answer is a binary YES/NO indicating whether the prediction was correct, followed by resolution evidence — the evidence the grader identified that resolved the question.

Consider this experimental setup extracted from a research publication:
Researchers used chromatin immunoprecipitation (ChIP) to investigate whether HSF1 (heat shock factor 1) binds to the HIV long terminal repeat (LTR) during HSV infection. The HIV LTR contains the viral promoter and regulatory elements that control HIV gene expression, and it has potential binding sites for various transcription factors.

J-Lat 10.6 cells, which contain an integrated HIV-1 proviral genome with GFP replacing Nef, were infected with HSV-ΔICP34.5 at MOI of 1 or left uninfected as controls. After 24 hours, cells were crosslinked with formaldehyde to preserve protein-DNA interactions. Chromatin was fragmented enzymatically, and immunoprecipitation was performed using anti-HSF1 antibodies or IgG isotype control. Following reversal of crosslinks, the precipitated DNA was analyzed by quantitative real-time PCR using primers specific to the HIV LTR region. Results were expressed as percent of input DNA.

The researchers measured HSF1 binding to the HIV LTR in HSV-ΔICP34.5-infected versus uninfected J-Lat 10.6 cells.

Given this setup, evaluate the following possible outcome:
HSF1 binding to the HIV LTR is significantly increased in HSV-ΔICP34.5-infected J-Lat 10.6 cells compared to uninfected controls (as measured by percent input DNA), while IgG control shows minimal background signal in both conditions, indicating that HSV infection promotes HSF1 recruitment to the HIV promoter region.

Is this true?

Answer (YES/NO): YES